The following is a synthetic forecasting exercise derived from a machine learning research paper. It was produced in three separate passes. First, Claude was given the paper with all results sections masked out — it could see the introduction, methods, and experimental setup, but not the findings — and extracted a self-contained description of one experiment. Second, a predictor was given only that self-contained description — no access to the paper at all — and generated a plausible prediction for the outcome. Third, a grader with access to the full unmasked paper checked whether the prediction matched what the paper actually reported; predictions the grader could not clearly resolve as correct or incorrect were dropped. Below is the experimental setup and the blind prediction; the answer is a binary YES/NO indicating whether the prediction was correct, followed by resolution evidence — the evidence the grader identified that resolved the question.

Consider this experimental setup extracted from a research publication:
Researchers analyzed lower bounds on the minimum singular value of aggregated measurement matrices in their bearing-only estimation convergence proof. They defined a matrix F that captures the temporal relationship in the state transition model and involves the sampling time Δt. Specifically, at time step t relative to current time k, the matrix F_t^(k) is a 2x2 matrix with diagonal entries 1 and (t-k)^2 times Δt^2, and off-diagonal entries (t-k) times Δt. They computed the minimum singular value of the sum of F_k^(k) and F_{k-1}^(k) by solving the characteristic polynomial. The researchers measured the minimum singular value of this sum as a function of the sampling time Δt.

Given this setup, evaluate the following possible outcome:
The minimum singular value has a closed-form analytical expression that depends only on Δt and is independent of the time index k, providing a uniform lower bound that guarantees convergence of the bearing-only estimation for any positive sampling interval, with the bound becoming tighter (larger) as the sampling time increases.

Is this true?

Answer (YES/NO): NO